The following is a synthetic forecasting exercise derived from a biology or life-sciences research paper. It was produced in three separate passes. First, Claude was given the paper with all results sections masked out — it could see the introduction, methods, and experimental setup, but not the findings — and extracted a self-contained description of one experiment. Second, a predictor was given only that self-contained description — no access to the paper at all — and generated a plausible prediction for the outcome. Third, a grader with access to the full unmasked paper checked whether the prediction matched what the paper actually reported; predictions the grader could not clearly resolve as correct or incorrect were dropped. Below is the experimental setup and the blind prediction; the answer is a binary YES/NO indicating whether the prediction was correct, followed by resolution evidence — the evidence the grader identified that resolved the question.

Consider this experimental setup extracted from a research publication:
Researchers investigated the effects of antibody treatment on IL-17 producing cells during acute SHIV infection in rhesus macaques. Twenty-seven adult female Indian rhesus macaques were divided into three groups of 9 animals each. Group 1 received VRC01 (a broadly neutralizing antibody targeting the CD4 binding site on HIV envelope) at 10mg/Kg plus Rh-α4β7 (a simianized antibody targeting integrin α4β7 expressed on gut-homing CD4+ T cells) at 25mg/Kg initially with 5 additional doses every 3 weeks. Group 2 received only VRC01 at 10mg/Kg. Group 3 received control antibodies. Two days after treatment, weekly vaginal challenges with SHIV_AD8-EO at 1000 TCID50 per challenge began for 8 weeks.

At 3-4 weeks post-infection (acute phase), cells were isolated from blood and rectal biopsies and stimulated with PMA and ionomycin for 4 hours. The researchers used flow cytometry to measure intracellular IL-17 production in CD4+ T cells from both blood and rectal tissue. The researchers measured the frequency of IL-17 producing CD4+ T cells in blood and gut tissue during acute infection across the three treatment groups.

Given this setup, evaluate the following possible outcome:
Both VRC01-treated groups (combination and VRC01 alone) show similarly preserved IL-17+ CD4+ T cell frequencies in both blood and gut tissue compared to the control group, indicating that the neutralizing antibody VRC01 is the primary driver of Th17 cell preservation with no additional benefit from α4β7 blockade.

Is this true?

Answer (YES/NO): NO